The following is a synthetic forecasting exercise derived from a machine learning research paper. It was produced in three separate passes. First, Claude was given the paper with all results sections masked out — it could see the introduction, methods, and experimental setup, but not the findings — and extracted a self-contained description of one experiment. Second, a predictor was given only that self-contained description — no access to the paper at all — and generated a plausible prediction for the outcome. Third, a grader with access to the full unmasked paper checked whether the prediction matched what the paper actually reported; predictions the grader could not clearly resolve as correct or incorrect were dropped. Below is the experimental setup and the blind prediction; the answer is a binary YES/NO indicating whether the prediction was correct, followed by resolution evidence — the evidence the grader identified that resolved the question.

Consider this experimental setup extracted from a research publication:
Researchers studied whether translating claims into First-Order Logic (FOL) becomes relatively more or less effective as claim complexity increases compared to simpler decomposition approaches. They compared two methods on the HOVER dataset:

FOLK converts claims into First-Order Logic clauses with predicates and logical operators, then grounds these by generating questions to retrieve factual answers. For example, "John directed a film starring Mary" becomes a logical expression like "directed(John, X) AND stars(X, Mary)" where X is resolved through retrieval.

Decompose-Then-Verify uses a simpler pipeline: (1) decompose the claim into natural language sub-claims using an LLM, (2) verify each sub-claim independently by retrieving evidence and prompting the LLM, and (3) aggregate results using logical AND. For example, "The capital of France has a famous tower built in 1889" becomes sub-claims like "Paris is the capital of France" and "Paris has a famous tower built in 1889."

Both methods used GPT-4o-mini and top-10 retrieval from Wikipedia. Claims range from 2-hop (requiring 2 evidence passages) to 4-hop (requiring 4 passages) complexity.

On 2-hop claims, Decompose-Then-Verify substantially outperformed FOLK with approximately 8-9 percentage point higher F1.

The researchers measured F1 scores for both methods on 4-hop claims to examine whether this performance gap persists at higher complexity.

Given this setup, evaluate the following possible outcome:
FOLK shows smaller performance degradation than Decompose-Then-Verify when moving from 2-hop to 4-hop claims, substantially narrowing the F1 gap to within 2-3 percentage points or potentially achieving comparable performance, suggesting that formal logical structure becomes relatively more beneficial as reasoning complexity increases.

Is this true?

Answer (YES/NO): YES